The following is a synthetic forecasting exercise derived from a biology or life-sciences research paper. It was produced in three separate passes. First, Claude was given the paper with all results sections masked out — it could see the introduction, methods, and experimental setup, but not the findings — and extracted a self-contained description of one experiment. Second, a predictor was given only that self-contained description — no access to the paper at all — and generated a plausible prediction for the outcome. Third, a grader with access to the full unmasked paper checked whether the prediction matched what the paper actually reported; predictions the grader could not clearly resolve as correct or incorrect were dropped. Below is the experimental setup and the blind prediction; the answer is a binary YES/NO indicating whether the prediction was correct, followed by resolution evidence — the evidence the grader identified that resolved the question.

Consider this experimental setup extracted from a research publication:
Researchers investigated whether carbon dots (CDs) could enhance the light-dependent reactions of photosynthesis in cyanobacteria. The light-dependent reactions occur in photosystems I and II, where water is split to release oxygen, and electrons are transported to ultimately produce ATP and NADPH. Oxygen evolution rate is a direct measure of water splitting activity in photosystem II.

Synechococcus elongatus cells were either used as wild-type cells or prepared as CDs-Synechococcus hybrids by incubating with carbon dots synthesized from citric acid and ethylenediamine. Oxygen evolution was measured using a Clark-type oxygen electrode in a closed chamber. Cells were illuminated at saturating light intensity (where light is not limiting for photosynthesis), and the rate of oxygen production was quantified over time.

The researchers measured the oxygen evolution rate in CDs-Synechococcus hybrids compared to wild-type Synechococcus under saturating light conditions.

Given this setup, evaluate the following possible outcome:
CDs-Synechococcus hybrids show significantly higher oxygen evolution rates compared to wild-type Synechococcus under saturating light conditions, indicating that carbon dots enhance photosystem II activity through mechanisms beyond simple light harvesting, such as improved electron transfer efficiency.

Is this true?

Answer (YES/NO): YES